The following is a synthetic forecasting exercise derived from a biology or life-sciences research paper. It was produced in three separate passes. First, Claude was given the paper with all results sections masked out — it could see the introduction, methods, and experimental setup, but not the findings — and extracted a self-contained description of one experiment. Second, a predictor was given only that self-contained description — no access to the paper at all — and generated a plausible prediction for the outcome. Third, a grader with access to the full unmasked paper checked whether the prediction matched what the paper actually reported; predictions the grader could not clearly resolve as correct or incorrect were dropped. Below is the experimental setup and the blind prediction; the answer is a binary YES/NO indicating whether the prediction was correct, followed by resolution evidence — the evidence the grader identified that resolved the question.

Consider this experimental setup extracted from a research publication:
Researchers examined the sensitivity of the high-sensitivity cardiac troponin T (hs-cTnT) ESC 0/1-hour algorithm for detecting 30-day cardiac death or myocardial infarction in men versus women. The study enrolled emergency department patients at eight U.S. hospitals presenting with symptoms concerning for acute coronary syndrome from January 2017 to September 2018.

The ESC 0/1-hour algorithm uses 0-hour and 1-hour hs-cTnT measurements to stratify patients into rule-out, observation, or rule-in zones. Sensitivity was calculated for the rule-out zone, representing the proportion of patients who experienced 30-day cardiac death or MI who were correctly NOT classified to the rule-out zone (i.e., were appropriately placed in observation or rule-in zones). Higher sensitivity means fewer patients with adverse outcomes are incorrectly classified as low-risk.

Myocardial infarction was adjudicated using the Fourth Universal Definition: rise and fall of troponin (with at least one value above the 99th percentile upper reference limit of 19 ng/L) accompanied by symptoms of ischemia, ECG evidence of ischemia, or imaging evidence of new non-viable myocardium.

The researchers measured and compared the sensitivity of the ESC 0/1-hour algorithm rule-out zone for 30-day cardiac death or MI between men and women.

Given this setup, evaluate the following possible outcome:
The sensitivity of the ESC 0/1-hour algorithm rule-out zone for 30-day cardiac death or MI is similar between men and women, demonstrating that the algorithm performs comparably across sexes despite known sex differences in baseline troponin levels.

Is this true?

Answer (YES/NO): YES